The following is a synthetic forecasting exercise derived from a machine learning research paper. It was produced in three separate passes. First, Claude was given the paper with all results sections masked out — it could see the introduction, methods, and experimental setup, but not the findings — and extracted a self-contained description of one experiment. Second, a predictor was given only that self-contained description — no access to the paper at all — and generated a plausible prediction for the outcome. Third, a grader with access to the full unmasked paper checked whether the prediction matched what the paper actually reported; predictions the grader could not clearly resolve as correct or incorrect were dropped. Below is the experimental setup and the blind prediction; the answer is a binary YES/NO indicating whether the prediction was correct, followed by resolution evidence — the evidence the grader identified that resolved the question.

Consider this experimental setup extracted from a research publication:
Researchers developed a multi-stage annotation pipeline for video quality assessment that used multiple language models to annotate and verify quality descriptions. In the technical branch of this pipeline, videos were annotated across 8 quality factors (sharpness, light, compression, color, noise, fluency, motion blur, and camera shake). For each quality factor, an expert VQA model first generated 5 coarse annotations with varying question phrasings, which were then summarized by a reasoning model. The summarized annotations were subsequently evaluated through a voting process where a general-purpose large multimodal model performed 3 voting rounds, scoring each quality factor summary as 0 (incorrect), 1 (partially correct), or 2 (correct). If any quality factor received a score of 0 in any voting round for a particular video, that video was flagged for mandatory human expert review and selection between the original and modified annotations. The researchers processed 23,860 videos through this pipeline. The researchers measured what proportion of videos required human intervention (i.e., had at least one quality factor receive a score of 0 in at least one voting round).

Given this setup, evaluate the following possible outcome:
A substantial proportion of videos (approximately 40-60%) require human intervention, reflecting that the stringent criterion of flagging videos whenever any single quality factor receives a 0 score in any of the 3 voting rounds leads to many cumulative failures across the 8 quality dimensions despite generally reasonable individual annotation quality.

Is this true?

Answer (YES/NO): YES